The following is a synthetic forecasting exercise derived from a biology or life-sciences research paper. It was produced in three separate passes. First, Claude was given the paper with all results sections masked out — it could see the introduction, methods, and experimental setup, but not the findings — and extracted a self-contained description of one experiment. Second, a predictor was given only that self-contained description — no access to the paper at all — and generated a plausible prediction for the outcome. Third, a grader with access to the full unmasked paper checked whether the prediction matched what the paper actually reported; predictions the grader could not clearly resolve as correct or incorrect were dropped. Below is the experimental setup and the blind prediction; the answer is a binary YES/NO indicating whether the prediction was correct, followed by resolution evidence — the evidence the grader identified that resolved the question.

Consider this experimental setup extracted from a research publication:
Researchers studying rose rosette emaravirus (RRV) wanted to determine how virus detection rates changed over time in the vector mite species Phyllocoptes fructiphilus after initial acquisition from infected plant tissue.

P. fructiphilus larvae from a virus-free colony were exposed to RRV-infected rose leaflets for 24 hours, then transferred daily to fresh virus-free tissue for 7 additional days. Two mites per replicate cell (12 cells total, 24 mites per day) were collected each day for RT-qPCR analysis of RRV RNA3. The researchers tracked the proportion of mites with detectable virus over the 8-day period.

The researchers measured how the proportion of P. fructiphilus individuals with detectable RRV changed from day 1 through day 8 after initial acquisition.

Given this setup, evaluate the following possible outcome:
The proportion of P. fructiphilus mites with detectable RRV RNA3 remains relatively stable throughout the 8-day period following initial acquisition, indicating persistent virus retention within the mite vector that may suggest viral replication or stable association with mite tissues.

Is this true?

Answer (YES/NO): NO